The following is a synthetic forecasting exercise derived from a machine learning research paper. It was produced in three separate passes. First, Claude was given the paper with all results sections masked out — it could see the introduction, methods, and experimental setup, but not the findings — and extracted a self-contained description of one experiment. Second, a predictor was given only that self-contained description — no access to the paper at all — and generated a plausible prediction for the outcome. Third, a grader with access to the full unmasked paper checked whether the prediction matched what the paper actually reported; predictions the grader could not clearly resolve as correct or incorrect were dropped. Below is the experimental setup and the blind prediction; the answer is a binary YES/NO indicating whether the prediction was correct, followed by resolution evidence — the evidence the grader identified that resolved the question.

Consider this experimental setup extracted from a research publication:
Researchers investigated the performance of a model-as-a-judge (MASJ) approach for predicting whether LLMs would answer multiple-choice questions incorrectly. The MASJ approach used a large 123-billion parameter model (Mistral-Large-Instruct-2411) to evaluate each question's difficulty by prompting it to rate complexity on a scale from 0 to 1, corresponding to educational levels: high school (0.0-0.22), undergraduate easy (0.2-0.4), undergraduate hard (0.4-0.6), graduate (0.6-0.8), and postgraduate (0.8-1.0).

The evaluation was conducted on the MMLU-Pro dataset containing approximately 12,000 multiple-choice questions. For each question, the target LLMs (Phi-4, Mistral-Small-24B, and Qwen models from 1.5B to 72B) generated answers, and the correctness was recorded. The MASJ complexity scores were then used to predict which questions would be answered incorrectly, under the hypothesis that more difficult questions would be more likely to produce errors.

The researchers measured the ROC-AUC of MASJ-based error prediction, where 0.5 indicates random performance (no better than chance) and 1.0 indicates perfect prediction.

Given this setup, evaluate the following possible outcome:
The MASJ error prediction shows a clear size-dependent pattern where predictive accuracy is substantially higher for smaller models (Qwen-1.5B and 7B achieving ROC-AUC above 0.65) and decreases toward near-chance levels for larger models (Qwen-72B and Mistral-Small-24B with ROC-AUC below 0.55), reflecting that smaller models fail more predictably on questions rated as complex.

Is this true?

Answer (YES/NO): NO